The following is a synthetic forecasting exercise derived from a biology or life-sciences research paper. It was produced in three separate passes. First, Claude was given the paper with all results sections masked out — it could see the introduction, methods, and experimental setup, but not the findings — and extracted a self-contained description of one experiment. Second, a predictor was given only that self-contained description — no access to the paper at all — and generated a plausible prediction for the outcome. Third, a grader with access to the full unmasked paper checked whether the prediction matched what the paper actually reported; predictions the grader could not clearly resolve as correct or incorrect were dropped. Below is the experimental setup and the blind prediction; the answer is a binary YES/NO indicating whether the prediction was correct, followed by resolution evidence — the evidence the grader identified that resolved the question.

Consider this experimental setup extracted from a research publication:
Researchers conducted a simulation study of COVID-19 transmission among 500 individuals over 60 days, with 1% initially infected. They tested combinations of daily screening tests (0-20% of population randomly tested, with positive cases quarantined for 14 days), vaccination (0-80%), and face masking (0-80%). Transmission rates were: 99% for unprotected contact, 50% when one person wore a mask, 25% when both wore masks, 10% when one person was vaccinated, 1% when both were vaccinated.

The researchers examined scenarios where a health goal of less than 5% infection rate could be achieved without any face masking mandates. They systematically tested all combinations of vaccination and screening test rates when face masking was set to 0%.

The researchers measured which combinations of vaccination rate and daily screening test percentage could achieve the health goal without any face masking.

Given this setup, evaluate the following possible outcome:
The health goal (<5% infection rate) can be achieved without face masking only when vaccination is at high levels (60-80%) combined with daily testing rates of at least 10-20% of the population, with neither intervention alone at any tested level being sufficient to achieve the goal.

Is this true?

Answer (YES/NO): NO